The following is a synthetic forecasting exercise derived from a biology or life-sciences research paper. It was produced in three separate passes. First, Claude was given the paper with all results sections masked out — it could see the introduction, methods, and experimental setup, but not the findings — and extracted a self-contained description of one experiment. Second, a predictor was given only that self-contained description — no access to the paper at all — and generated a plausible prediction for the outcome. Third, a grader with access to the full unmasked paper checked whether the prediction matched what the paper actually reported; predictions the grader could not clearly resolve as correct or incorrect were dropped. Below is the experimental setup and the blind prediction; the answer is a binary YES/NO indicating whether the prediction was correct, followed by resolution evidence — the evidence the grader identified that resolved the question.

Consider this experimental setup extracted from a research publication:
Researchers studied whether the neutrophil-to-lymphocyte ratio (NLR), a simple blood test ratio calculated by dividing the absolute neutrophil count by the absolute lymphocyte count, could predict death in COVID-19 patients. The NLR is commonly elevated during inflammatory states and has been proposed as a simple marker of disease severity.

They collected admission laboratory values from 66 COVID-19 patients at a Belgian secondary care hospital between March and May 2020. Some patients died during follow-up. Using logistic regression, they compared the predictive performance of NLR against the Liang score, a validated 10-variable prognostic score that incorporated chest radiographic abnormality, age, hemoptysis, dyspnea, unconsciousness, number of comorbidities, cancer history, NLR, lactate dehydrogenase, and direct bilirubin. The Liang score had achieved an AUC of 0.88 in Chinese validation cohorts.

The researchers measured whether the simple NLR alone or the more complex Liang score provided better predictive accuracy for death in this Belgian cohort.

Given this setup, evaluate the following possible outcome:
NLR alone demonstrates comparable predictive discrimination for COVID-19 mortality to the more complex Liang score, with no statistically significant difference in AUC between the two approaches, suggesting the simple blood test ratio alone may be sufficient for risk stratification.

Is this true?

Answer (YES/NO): NO